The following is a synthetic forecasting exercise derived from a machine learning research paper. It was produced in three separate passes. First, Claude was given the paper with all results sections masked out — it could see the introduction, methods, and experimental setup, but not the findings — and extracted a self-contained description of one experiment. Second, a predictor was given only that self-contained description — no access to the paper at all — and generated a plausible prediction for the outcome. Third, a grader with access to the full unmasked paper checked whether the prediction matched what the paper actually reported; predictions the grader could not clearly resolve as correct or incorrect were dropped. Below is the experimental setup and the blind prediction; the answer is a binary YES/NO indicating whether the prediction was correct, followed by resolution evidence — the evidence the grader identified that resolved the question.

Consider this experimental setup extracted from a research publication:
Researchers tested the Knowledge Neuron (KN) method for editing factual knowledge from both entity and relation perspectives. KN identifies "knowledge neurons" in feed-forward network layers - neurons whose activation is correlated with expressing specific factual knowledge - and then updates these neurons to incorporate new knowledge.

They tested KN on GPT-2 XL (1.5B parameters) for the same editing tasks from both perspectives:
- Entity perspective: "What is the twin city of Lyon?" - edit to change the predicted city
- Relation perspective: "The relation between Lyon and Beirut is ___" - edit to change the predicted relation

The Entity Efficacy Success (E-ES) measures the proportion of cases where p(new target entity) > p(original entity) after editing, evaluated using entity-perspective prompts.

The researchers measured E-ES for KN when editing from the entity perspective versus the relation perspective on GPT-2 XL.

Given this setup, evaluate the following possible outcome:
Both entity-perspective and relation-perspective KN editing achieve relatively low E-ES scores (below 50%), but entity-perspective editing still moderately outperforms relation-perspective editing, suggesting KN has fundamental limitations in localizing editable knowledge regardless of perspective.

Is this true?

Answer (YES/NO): YES